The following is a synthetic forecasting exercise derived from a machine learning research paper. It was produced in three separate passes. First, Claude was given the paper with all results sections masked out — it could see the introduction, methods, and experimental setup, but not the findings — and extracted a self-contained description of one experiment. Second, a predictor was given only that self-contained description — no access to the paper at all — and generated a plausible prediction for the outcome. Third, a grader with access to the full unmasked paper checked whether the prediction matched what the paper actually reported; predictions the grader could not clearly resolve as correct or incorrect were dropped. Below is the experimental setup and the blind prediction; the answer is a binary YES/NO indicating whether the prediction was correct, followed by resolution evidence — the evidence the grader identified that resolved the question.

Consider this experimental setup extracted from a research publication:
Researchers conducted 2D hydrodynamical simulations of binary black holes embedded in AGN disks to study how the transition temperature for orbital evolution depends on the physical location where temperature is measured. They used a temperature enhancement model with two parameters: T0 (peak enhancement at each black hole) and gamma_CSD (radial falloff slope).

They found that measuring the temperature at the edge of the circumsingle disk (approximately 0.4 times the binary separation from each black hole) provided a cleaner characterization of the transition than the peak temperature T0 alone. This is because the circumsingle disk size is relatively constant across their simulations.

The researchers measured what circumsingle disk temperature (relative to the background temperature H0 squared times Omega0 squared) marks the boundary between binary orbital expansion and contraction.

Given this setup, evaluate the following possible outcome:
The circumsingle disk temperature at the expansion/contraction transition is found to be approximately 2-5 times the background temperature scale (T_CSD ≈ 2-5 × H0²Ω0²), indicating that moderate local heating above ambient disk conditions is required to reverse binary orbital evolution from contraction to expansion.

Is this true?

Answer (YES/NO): NO